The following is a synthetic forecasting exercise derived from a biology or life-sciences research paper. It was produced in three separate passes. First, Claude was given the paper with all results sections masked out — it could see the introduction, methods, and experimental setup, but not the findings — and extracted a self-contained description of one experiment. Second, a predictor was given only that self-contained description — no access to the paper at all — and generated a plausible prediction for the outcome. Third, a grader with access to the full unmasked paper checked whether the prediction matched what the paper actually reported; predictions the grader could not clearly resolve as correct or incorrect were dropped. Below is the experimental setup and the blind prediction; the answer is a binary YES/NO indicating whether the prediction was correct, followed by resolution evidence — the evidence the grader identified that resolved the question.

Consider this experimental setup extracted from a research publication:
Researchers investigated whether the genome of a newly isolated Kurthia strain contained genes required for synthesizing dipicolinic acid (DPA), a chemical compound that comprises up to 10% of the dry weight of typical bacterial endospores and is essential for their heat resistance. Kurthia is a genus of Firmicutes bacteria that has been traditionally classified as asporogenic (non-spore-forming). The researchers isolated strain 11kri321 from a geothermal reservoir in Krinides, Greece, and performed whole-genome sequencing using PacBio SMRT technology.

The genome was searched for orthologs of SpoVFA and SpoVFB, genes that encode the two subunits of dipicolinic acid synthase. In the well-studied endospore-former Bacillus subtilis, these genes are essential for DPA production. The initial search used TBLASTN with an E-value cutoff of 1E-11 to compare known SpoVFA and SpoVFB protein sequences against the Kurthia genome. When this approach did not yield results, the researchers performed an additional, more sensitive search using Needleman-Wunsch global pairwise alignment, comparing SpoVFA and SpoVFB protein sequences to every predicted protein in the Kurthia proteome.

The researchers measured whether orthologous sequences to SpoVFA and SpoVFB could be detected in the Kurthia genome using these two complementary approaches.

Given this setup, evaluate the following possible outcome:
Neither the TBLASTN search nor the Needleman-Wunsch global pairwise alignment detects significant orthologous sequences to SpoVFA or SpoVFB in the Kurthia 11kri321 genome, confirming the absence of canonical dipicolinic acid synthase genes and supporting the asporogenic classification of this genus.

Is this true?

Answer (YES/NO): NO